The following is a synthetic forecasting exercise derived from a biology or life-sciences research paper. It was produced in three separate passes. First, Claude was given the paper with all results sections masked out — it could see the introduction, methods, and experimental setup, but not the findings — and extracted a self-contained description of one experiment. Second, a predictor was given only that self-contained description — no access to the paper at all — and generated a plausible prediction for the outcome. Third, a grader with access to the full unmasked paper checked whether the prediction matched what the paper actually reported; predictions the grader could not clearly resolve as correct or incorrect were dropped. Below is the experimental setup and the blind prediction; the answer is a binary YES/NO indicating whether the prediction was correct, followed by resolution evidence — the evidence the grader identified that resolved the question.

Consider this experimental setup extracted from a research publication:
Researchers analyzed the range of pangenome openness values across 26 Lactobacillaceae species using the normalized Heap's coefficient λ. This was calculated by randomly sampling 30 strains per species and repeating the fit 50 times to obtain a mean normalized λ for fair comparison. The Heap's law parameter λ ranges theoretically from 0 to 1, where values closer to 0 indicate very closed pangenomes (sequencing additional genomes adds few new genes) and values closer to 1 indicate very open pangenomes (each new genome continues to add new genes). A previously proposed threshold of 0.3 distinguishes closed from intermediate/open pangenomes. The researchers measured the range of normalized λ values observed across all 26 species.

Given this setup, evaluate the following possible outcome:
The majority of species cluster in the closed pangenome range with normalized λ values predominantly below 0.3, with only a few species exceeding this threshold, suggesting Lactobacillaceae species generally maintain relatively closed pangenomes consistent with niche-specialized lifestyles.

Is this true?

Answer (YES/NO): NO